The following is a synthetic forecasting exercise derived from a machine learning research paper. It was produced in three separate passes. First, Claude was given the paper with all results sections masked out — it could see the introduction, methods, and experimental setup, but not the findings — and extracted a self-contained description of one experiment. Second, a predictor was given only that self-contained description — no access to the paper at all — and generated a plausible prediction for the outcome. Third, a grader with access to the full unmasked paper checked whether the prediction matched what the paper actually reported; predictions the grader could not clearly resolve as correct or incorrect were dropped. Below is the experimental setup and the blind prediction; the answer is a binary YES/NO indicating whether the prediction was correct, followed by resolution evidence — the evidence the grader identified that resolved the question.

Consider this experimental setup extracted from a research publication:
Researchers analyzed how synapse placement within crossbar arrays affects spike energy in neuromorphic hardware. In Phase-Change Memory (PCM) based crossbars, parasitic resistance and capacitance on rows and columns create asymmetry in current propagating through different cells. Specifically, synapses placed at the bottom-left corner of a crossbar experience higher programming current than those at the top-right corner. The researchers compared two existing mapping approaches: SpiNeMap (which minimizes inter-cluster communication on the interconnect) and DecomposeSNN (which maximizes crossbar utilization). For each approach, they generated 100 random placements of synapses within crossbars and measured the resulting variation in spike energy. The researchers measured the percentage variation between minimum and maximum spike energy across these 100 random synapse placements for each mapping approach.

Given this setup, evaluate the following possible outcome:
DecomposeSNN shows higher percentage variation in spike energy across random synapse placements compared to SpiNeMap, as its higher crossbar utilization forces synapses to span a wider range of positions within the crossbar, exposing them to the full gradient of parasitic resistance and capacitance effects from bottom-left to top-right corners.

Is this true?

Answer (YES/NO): YES